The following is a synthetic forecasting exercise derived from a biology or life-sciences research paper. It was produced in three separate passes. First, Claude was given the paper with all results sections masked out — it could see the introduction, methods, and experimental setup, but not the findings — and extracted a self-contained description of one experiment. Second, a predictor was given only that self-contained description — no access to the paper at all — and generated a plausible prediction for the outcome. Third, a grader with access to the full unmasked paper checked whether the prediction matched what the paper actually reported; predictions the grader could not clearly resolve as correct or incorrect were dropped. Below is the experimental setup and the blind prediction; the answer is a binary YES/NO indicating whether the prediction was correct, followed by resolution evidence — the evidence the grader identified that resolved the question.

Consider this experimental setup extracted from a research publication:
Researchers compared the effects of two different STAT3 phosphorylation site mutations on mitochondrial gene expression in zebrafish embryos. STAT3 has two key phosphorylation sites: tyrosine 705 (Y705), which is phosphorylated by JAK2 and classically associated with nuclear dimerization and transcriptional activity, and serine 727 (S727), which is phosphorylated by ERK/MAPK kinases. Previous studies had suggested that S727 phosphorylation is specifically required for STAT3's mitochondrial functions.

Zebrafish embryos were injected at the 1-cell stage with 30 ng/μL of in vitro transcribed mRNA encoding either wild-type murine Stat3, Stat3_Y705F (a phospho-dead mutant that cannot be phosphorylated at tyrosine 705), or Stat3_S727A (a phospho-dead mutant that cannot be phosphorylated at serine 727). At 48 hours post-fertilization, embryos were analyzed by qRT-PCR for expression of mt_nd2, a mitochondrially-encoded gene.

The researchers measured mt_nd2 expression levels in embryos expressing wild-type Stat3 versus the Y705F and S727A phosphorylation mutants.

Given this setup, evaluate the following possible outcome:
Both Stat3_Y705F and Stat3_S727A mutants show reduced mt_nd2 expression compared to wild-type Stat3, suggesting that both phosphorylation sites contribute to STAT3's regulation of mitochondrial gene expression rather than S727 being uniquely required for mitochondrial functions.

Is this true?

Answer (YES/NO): YES